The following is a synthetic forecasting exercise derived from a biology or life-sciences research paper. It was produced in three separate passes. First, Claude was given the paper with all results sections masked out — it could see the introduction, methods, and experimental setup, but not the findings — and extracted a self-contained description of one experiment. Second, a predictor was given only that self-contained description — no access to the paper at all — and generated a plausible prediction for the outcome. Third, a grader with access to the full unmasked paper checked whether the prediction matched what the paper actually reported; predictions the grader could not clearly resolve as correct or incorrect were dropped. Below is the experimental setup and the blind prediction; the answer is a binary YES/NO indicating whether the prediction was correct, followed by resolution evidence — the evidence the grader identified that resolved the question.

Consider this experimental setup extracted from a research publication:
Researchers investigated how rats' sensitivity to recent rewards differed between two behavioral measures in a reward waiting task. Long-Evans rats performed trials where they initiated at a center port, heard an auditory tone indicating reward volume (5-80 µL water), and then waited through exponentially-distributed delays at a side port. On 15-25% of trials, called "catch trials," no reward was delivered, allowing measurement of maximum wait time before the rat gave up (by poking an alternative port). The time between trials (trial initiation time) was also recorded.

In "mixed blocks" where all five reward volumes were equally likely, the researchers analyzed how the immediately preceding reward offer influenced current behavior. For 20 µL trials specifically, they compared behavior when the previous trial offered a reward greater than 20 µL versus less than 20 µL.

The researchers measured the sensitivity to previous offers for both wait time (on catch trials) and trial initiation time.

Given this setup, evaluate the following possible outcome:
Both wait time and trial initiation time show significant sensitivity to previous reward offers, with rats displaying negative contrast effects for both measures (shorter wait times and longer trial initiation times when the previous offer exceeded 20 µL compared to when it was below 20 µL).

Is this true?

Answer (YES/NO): NO